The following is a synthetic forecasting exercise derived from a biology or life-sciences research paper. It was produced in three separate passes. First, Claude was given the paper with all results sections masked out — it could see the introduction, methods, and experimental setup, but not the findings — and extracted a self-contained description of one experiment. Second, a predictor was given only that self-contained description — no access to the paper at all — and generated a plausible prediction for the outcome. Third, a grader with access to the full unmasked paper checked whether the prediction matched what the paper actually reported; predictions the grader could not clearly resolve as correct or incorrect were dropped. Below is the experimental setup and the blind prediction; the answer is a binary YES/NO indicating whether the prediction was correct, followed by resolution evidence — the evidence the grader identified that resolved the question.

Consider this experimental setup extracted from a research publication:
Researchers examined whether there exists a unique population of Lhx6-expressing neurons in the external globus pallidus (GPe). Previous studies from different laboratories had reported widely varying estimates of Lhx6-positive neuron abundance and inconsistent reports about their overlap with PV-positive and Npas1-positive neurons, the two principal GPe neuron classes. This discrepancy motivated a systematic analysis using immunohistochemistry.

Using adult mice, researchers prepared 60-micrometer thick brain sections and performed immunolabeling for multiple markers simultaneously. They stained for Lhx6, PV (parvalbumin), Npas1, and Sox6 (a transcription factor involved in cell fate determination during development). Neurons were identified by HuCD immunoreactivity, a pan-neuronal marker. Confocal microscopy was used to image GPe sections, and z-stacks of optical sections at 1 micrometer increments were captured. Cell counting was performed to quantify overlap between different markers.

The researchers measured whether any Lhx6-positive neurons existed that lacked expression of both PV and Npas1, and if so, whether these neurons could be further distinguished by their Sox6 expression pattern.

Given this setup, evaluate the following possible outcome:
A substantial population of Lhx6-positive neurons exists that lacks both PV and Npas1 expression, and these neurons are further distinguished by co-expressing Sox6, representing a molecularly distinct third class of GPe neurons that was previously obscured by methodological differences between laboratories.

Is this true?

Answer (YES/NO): NO